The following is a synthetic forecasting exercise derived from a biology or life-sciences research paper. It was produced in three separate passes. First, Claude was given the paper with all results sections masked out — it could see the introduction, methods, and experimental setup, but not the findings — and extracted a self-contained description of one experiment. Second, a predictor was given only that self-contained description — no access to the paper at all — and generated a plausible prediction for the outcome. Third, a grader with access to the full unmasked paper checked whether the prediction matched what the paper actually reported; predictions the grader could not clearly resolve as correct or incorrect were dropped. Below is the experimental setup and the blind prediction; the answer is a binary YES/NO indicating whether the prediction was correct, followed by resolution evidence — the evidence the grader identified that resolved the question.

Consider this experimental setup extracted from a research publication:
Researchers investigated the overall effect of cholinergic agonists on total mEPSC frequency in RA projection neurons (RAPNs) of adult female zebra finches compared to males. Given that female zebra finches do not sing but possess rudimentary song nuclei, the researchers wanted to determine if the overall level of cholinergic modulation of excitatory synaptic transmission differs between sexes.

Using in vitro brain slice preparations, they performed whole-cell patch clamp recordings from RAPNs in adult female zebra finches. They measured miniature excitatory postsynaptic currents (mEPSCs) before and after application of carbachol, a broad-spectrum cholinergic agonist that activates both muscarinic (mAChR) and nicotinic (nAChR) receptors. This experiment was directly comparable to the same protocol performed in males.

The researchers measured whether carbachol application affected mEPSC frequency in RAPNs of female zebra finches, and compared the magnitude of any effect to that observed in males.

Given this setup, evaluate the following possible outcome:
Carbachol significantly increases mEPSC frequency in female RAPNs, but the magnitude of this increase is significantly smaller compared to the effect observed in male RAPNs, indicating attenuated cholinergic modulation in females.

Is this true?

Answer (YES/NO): NO